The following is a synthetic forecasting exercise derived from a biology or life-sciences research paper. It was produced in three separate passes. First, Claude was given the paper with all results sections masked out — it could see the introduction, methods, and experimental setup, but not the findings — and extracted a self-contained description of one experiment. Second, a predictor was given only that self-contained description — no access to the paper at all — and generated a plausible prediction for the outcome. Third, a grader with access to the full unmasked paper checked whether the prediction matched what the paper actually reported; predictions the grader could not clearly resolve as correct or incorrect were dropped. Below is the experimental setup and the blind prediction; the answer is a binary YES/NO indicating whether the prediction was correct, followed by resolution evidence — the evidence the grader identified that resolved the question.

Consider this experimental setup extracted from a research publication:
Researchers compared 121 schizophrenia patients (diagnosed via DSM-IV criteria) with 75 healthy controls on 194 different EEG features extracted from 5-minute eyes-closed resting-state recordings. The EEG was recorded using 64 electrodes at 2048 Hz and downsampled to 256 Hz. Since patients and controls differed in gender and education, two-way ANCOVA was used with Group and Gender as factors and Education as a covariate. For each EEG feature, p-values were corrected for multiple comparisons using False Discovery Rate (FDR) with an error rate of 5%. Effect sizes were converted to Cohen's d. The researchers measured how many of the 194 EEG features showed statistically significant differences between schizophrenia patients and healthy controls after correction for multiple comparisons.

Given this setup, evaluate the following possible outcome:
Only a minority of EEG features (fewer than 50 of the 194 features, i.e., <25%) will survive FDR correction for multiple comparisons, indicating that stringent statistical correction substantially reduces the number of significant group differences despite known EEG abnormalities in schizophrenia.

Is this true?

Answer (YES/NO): NO